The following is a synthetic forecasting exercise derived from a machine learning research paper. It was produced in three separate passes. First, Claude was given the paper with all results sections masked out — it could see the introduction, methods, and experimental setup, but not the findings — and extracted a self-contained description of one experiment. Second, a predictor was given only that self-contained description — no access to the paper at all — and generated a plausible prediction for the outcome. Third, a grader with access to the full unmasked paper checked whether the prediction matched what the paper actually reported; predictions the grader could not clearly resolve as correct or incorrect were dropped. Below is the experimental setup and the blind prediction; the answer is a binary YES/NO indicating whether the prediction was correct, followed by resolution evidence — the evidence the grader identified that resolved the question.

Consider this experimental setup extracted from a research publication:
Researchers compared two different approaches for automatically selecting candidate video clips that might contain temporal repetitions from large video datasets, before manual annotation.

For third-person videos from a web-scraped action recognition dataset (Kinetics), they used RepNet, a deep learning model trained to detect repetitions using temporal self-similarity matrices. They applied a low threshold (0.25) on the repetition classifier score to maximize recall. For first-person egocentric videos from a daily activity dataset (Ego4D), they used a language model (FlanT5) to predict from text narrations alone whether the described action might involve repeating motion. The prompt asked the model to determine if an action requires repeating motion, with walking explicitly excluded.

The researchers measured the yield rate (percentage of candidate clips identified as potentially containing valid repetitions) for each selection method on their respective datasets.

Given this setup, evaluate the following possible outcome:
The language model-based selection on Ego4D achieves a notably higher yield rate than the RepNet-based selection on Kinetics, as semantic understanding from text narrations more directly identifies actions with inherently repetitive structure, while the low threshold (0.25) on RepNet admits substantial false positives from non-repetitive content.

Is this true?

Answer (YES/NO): NO